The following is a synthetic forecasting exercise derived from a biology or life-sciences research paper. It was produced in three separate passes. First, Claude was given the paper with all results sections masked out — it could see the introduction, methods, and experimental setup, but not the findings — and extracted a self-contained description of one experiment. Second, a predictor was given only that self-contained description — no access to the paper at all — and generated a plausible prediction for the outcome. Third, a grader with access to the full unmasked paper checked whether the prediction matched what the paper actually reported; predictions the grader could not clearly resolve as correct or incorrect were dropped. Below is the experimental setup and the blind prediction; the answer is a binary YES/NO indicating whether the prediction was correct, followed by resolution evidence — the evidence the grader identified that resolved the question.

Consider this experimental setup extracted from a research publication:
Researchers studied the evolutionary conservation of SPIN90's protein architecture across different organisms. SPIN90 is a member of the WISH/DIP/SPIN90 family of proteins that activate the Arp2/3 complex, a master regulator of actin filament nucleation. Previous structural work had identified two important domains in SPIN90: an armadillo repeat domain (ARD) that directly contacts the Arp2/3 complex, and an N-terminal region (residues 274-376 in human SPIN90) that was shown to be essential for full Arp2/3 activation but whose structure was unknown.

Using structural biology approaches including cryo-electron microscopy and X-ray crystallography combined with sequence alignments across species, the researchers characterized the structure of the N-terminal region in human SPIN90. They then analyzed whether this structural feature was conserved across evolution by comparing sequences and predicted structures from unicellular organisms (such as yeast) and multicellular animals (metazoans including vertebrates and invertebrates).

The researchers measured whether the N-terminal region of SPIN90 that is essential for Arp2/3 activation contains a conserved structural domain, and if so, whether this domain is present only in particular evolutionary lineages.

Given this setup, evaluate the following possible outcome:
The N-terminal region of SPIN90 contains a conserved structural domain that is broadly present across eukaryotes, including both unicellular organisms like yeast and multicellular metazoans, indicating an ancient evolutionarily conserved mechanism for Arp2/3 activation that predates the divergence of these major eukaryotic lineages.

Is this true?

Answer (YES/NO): NO